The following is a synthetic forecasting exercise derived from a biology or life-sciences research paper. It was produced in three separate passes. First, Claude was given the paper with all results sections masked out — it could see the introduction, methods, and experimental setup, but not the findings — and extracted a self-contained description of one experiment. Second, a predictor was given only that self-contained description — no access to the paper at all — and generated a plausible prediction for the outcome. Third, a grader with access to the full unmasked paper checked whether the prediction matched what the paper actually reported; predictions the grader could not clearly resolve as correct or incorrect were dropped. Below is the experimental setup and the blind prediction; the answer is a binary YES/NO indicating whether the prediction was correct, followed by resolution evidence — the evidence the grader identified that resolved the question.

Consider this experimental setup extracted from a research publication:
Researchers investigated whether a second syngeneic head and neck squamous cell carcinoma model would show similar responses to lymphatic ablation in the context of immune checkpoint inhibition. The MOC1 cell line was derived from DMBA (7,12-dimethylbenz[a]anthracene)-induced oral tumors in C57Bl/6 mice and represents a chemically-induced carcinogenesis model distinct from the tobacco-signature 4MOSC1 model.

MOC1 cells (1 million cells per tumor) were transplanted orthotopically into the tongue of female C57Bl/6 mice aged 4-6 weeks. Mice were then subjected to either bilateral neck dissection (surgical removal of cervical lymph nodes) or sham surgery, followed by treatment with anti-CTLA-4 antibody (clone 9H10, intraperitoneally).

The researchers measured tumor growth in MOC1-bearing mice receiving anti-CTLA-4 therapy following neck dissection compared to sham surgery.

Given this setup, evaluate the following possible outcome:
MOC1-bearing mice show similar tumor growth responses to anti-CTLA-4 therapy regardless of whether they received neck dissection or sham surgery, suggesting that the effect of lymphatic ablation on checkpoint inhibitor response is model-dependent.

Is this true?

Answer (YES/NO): NO